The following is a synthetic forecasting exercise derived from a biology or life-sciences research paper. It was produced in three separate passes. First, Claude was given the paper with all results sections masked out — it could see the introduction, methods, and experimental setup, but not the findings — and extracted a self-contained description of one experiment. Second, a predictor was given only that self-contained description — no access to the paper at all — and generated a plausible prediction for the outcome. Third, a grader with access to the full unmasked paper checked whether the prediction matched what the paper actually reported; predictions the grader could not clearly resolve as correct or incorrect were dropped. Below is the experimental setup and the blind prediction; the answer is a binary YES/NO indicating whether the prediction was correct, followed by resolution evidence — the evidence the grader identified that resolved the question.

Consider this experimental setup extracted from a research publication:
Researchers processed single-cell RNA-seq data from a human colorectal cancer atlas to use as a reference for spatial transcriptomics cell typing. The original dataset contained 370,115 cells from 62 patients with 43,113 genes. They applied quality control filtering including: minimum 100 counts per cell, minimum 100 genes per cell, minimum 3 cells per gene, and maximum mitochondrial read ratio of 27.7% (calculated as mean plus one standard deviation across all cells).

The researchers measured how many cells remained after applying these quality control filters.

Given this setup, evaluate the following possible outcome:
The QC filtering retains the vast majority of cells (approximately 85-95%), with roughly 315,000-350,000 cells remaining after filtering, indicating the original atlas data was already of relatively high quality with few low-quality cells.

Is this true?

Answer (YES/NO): NO